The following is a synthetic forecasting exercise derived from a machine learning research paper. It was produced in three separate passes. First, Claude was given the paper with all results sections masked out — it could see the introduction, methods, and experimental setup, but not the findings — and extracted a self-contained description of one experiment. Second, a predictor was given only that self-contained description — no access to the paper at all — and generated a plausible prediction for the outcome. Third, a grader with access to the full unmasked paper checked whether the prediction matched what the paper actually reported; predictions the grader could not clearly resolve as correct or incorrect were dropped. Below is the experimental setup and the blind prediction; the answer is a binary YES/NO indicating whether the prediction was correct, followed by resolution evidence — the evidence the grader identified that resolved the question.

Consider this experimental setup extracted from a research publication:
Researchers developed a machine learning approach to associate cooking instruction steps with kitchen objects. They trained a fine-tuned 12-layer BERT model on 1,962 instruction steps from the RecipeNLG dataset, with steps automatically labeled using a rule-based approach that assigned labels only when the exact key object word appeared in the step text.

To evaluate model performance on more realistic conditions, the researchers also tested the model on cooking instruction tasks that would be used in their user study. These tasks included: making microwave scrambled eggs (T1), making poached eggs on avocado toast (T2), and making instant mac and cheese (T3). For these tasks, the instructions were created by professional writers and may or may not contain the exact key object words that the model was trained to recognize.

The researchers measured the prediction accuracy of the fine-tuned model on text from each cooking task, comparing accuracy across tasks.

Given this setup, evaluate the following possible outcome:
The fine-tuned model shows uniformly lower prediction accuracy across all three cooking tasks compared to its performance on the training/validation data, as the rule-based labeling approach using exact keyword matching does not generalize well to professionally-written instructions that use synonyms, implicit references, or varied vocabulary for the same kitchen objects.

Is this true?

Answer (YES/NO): NO